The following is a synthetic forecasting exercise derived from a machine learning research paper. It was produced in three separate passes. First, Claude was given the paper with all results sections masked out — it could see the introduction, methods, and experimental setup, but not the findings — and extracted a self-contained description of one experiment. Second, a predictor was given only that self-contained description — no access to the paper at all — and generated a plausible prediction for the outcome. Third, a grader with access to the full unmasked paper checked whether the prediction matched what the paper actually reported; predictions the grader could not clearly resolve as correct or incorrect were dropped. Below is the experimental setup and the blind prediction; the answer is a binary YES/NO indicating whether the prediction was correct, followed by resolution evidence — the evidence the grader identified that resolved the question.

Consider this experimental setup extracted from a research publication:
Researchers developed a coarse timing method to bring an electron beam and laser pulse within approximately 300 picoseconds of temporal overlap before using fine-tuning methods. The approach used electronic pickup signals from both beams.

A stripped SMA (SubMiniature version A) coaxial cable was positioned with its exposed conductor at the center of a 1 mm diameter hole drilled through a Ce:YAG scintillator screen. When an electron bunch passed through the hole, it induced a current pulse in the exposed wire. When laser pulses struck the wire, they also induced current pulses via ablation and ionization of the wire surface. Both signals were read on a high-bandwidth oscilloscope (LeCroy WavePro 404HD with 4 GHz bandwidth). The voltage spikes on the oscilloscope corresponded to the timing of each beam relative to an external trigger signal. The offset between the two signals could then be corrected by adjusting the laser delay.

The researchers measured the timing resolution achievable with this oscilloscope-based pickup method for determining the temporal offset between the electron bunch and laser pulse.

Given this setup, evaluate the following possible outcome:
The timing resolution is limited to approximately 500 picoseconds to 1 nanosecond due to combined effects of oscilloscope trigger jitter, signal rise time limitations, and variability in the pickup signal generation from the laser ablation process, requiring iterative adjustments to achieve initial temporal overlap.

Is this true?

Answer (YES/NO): NO